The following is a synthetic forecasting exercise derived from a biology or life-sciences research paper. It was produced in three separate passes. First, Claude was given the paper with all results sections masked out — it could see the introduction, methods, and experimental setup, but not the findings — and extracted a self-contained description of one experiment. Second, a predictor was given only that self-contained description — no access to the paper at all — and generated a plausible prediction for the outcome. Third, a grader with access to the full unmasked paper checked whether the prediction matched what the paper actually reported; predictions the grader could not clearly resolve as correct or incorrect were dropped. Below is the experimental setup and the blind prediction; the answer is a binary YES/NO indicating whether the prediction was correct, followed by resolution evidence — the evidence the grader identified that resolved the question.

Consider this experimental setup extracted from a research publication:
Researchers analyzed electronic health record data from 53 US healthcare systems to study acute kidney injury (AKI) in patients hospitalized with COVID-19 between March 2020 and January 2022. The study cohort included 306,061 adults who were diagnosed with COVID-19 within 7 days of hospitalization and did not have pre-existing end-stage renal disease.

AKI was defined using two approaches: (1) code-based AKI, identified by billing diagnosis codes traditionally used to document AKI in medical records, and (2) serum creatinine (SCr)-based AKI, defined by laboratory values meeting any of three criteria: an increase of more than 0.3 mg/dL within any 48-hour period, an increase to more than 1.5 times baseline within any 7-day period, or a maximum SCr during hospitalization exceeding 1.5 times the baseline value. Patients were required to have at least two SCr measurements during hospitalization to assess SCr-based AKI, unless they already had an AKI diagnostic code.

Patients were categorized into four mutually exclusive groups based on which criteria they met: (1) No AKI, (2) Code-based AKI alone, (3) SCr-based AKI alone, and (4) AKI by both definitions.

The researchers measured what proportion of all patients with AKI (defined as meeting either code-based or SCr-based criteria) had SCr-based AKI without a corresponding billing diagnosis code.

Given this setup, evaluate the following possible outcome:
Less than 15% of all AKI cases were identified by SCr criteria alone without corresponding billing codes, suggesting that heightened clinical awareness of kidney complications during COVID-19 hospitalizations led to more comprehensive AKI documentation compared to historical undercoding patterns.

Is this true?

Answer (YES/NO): NO